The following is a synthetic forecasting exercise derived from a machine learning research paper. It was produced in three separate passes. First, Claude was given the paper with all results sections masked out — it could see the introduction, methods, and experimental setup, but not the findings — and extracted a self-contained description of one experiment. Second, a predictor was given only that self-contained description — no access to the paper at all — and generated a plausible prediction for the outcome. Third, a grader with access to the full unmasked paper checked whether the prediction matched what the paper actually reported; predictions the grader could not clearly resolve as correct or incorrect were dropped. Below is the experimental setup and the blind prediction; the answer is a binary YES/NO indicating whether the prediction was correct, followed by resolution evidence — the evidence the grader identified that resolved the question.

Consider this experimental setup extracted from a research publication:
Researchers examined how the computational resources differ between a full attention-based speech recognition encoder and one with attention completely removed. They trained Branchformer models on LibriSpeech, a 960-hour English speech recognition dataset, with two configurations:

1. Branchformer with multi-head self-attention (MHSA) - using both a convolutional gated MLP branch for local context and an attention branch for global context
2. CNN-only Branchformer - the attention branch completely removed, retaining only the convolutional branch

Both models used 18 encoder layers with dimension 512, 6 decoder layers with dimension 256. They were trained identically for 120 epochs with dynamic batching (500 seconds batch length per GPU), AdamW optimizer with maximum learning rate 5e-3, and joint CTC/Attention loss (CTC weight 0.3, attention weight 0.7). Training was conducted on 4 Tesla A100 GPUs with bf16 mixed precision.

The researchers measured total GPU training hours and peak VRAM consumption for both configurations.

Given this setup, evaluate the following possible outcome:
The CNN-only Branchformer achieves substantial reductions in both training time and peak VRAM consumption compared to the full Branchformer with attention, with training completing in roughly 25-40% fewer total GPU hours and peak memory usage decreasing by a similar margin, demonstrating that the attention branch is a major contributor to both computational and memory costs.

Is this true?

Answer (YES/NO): NO